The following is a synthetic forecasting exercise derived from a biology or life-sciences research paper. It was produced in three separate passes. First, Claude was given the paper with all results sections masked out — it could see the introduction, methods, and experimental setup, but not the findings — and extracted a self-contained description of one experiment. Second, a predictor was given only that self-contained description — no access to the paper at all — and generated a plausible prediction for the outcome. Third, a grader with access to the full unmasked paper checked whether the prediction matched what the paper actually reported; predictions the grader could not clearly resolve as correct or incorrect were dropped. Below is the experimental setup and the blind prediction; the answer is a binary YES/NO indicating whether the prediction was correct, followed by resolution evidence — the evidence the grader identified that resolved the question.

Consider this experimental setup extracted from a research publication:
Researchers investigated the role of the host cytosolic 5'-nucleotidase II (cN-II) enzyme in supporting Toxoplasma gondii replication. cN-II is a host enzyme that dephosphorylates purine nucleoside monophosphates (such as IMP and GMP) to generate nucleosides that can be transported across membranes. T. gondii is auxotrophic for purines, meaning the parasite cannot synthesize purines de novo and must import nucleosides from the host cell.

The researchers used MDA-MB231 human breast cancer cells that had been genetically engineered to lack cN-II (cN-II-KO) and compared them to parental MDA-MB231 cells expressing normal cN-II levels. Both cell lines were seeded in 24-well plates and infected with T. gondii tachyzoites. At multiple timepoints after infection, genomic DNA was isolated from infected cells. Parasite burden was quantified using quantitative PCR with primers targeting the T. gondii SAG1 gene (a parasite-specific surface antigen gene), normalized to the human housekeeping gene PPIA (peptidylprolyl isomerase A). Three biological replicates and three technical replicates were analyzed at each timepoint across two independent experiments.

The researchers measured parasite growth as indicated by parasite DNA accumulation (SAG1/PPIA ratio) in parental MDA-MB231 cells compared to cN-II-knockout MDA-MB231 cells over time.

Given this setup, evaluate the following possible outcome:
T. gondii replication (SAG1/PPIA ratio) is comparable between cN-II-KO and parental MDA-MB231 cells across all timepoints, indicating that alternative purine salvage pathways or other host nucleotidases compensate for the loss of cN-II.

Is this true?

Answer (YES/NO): NO